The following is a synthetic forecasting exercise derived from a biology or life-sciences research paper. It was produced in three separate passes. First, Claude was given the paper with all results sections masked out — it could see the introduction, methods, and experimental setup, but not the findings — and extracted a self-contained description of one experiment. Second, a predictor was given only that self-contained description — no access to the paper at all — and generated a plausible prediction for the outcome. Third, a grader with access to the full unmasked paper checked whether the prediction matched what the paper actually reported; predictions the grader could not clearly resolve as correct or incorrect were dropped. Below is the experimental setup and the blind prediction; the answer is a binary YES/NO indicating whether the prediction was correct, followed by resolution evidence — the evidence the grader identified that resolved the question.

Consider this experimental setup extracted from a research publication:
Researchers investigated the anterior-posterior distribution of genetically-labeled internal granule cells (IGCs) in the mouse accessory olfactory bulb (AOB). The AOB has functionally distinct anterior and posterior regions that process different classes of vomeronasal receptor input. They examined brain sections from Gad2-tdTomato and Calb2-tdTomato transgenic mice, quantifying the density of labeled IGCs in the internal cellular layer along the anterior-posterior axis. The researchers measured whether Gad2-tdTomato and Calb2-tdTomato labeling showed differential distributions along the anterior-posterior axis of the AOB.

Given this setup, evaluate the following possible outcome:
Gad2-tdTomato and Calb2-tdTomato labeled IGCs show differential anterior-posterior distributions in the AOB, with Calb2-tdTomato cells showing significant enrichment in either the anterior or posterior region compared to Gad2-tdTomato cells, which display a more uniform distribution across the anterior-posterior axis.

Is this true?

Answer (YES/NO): NO